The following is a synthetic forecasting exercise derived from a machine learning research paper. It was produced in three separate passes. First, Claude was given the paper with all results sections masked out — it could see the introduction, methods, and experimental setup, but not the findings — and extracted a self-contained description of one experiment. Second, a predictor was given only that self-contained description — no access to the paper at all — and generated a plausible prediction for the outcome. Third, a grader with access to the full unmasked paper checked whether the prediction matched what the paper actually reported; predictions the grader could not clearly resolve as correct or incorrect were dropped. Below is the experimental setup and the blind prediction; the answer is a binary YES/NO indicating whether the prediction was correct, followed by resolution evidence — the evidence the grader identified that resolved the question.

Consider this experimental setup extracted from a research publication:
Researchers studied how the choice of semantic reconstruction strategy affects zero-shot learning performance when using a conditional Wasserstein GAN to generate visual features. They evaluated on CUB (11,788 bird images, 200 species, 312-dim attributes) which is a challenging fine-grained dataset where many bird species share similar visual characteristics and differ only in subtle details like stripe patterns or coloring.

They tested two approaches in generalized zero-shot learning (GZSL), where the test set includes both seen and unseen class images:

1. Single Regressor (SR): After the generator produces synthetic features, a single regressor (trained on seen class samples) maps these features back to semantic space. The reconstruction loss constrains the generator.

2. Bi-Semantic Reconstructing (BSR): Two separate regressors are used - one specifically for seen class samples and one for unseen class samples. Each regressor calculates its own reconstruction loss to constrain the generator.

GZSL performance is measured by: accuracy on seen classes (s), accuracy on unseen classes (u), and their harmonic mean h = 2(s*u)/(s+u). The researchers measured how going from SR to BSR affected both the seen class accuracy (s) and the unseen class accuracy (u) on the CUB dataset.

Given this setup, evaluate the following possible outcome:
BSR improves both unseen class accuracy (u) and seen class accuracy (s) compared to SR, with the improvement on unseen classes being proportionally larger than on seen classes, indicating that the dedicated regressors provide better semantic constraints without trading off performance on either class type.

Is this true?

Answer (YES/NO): NO